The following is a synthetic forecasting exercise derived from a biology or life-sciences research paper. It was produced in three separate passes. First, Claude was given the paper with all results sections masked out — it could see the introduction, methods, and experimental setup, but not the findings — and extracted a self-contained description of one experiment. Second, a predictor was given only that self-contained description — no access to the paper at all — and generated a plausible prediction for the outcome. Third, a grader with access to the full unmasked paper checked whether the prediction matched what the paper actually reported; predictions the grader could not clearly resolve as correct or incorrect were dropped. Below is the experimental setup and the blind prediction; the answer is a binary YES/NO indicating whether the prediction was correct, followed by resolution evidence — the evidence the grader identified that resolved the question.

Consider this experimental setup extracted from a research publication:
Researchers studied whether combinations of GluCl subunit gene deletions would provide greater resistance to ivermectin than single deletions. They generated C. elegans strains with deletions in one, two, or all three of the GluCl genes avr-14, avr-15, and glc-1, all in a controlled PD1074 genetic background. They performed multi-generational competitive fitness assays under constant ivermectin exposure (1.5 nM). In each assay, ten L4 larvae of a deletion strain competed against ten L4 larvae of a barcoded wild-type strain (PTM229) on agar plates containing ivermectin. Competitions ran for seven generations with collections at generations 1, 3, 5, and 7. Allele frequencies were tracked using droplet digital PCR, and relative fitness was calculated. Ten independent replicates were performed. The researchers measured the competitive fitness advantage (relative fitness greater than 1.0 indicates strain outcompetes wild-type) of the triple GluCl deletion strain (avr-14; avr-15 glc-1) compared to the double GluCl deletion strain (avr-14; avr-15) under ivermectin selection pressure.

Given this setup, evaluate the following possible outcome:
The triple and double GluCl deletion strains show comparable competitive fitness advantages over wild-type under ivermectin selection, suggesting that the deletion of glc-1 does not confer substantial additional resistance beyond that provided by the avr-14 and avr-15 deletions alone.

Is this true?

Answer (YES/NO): YES